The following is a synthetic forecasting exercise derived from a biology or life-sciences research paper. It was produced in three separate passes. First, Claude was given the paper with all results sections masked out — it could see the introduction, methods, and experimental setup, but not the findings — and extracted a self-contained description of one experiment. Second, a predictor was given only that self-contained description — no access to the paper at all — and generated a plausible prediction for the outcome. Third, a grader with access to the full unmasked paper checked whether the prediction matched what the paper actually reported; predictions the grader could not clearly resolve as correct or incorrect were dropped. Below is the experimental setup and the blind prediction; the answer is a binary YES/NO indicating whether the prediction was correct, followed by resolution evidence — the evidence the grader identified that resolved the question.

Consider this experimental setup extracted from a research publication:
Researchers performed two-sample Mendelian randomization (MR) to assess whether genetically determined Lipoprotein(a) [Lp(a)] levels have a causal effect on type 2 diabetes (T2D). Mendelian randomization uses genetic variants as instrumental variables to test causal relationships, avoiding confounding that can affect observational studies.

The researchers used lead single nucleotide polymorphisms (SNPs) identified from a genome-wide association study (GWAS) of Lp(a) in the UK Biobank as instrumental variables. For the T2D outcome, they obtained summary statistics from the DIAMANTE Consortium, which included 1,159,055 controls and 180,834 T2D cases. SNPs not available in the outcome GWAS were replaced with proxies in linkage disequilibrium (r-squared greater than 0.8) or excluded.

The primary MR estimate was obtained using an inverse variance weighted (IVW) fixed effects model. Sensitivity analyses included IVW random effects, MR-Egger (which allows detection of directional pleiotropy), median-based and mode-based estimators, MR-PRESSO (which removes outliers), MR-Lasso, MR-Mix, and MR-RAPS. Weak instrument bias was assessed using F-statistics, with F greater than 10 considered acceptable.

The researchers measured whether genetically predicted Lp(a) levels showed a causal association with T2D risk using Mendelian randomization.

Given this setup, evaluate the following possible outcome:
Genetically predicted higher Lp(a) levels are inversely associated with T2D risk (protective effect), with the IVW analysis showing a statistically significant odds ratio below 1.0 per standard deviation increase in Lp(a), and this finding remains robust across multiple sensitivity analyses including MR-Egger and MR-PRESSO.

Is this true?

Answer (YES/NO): NO